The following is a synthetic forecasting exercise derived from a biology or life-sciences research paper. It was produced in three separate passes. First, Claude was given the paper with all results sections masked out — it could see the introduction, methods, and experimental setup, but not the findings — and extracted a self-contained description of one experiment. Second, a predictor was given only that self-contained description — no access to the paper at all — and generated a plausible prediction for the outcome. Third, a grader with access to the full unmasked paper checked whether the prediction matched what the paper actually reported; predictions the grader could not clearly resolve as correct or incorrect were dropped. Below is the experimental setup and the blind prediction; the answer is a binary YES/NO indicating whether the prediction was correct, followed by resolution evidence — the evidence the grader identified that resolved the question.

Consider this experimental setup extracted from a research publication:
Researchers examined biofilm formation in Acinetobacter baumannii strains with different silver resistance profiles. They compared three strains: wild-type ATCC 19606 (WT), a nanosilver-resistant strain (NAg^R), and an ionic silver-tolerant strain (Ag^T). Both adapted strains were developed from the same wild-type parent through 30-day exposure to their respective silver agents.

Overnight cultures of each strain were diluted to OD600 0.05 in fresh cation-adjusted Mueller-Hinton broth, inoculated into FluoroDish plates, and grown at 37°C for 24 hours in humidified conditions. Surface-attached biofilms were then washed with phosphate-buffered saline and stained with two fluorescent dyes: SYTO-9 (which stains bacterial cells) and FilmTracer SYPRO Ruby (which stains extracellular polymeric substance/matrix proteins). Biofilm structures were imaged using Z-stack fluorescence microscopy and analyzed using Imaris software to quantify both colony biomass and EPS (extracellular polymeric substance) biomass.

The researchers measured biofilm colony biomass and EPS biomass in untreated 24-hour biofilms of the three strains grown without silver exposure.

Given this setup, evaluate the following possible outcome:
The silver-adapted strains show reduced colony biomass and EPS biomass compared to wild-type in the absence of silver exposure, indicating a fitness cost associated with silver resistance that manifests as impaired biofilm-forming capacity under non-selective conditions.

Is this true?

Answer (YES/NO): NO